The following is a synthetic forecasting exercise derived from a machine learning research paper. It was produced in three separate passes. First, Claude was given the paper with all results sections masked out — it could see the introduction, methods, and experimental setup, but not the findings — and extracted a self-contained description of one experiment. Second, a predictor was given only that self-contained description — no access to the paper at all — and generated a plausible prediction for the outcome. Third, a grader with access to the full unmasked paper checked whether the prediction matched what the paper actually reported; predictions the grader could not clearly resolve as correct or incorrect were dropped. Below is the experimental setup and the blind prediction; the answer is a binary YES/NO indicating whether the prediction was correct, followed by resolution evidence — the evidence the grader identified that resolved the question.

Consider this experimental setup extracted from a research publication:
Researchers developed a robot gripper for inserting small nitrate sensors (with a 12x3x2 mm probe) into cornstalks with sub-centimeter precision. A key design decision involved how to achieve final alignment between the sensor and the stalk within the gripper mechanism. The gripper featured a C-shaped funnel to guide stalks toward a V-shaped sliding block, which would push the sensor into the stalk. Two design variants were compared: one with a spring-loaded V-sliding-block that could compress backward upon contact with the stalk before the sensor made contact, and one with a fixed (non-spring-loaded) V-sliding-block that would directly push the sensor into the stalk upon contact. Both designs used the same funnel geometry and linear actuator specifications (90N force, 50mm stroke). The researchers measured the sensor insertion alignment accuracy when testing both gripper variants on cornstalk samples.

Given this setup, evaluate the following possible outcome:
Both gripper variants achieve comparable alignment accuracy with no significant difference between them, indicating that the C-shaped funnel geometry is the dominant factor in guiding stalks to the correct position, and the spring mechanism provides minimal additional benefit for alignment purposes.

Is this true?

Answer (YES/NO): NO